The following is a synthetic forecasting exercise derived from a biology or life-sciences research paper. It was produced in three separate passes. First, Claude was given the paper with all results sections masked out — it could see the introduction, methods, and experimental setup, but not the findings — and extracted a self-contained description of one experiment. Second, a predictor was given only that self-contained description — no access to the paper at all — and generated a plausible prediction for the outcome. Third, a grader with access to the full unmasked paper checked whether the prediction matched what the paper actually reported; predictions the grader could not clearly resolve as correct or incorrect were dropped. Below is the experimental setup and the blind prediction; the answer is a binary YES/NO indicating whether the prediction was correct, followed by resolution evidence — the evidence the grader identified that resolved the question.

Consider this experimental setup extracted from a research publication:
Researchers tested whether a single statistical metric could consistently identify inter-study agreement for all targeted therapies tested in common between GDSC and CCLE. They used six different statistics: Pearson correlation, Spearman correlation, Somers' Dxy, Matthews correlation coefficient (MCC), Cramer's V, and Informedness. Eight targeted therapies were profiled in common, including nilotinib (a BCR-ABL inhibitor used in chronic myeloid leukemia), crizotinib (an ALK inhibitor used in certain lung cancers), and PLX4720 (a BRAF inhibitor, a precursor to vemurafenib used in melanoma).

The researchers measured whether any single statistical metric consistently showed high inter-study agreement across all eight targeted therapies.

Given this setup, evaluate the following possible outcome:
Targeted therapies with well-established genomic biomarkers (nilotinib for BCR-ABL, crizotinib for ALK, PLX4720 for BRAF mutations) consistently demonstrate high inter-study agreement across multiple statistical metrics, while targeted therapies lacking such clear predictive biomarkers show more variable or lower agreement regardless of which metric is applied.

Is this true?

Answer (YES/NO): NO